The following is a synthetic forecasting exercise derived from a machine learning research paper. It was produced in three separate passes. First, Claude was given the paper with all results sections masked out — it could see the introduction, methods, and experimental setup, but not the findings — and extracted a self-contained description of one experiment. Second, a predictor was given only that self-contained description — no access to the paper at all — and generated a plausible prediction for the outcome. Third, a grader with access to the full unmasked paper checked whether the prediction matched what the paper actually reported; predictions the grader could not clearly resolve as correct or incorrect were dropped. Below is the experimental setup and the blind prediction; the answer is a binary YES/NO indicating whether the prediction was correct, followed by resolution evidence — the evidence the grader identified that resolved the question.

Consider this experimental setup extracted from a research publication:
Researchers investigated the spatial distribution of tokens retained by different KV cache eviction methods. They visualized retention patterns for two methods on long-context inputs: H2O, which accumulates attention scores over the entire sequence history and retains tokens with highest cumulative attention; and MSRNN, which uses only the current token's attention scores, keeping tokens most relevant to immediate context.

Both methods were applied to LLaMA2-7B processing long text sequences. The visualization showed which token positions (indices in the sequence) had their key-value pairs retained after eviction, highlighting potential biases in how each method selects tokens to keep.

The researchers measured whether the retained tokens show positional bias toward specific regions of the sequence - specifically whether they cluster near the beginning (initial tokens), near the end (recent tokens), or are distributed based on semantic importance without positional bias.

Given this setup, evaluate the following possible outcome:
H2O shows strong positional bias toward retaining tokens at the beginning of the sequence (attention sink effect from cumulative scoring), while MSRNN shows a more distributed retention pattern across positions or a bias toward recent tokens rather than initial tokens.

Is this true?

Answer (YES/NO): YES